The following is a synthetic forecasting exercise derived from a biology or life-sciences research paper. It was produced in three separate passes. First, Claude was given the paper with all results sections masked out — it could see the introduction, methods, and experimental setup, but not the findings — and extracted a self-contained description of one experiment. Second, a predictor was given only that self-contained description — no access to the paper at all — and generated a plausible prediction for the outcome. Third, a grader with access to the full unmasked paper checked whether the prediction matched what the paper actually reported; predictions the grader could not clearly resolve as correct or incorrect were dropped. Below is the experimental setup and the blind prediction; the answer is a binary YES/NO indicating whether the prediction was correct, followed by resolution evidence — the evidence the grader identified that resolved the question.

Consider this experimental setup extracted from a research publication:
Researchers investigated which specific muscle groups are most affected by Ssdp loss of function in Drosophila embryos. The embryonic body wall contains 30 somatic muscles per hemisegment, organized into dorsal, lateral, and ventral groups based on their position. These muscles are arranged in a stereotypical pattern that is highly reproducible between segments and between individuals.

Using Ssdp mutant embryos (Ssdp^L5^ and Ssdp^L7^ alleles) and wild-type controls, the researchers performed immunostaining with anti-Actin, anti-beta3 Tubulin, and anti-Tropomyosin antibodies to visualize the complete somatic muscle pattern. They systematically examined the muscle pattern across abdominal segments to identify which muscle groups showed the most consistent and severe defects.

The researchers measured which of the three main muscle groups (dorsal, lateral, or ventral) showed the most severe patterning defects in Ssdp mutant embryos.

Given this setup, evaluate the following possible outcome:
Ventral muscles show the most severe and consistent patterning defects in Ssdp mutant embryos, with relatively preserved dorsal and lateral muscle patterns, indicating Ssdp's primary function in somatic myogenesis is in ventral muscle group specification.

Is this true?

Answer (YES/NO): NO